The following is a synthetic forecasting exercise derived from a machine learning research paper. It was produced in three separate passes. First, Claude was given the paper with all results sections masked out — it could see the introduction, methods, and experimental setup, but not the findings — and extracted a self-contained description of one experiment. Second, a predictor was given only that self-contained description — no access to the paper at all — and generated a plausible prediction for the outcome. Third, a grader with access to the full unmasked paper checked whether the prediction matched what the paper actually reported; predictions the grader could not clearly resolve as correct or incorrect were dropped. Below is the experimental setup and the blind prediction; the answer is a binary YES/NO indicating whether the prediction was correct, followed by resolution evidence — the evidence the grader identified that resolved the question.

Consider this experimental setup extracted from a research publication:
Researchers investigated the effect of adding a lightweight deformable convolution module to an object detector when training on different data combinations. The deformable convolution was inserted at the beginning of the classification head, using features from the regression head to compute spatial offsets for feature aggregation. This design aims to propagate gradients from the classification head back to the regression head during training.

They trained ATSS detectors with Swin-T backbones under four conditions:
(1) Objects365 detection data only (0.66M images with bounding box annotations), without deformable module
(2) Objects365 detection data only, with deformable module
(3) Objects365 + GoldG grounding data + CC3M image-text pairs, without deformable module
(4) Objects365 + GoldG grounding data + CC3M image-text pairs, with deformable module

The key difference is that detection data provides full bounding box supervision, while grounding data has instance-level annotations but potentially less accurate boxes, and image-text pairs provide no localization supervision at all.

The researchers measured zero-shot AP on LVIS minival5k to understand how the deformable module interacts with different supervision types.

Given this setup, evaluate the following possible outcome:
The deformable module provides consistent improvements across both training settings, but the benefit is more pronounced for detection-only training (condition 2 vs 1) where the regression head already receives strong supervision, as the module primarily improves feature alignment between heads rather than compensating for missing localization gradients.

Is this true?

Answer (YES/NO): NO